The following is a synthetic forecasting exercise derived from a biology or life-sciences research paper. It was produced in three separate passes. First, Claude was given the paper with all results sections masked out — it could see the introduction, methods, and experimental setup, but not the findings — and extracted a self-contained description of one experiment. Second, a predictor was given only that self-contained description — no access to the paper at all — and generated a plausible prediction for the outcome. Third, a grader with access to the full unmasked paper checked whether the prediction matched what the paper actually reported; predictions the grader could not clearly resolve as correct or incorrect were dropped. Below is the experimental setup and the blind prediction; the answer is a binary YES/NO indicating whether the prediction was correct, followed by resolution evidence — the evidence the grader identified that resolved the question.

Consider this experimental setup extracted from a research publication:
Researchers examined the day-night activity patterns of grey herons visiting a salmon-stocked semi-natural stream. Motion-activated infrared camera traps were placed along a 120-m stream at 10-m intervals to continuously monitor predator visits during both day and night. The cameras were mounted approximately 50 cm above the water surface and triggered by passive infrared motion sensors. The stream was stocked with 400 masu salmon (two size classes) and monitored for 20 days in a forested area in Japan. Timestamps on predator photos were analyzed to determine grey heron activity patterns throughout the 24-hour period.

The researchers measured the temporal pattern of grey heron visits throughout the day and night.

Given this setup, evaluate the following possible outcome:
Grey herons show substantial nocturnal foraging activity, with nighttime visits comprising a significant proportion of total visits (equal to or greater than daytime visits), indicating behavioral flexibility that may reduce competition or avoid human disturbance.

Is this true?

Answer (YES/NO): NO